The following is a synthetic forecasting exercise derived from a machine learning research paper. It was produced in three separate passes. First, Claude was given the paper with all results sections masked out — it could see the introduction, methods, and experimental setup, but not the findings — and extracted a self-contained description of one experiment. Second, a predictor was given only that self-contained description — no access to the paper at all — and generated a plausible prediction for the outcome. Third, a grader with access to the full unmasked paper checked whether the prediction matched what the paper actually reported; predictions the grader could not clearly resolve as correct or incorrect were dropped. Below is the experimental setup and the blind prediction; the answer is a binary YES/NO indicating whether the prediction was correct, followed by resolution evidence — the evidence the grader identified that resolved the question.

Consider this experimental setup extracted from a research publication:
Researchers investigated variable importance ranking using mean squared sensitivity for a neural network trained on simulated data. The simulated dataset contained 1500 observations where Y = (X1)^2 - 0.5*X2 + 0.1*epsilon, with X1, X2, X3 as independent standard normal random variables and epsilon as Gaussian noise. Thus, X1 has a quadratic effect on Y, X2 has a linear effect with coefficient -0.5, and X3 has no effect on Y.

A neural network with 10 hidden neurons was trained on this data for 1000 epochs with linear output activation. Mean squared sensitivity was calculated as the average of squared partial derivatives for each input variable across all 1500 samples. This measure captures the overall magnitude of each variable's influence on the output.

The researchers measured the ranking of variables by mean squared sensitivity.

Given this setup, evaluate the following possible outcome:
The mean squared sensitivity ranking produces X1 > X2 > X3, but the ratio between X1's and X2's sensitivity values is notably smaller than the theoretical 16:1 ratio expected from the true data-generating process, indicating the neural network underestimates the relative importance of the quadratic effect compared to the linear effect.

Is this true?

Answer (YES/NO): NO